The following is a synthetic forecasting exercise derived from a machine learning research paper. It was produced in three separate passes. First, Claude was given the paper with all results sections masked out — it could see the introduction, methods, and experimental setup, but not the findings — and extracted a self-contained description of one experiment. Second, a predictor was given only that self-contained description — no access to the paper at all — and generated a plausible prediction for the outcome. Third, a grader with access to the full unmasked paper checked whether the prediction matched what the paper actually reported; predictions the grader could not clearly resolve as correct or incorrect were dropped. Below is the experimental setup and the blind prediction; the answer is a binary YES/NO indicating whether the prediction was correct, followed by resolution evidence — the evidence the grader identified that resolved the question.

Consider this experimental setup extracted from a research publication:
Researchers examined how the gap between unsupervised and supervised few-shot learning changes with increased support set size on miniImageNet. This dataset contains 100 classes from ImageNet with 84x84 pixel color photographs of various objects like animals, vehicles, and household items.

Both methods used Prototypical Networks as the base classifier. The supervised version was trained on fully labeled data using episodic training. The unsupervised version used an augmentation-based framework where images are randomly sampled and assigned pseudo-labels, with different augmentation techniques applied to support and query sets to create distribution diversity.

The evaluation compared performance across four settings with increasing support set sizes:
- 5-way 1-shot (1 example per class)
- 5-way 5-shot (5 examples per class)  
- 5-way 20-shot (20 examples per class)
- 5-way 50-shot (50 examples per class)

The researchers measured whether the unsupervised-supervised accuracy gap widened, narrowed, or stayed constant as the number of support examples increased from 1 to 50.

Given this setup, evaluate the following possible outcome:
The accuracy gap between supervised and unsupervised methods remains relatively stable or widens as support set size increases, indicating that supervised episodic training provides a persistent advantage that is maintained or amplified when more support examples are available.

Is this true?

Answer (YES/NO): YES